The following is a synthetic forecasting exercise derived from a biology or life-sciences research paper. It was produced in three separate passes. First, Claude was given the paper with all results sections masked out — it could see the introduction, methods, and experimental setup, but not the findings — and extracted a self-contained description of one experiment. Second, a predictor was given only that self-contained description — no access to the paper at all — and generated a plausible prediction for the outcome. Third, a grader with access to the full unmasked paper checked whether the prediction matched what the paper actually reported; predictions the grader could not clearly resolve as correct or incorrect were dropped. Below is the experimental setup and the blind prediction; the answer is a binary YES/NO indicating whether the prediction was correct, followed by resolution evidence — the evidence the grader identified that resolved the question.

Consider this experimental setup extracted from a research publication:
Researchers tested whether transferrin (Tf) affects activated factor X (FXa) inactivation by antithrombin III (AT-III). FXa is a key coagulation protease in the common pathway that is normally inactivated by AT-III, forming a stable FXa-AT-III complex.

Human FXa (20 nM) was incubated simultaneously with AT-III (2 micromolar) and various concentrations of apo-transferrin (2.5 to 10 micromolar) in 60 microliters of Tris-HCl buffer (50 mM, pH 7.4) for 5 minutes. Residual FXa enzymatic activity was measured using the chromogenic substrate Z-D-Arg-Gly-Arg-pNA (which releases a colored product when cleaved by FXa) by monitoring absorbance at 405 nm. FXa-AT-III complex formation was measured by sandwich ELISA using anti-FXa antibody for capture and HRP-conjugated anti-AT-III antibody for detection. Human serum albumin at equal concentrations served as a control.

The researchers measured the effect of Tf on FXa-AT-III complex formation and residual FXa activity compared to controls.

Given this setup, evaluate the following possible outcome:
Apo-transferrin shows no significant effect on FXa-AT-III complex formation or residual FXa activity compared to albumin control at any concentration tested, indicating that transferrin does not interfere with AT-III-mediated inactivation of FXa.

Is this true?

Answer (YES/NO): NO